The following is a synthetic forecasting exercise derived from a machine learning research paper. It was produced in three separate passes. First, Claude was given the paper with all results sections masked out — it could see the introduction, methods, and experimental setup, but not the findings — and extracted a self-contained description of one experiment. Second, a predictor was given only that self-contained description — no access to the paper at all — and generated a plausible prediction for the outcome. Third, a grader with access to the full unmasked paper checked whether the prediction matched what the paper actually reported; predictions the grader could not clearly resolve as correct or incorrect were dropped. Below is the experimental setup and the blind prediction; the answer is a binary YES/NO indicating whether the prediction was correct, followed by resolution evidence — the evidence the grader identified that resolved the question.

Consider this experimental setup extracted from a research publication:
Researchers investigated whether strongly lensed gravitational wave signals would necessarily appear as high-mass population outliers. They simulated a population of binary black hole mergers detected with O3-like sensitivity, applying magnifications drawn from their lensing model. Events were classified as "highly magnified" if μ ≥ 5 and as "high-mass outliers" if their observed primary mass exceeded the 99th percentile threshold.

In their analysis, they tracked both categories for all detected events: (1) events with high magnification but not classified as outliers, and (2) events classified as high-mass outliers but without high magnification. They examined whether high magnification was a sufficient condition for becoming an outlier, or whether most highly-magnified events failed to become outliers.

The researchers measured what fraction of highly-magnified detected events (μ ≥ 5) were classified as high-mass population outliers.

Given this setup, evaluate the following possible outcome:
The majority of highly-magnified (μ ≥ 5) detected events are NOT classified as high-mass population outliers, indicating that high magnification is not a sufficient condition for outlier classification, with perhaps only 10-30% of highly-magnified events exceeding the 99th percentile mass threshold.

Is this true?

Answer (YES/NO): YES